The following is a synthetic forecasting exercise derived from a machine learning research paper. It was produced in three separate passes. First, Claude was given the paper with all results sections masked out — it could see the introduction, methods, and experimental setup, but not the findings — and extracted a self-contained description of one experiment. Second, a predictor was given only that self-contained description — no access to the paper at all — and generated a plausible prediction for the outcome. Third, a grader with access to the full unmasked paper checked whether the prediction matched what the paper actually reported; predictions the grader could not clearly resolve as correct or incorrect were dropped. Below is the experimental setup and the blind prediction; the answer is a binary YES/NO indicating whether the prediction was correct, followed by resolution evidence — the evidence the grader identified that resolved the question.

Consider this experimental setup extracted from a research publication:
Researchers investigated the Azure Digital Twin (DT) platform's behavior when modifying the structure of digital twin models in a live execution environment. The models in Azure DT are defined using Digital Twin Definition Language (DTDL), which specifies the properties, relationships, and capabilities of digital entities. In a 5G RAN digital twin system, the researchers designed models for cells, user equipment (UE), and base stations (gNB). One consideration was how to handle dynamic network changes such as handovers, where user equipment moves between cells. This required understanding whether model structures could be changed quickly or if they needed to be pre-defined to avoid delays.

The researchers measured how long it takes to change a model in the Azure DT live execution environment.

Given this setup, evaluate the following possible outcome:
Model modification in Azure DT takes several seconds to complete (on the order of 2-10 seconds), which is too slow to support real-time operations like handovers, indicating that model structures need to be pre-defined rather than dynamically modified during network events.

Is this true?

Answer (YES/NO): NO